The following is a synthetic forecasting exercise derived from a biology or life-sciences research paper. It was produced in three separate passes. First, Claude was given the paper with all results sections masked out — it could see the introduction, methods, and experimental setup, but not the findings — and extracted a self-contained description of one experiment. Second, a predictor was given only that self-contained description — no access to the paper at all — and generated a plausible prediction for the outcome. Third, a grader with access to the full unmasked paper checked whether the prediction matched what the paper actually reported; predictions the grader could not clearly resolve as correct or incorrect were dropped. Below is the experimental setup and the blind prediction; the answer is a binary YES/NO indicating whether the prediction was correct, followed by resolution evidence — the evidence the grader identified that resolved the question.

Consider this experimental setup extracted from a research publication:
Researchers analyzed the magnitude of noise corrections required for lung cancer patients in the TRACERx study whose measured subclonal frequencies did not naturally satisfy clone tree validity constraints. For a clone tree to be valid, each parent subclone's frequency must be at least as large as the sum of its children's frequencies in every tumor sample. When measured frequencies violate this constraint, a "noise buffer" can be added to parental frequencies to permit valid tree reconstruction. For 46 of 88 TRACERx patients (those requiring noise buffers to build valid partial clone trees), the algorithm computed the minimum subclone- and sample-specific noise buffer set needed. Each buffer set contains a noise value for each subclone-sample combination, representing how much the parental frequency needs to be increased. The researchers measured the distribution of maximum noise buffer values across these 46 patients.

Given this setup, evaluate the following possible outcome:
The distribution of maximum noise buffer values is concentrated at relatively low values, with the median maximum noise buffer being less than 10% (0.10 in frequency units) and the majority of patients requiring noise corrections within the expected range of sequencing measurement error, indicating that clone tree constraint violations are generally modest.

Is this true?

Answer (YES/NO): NO